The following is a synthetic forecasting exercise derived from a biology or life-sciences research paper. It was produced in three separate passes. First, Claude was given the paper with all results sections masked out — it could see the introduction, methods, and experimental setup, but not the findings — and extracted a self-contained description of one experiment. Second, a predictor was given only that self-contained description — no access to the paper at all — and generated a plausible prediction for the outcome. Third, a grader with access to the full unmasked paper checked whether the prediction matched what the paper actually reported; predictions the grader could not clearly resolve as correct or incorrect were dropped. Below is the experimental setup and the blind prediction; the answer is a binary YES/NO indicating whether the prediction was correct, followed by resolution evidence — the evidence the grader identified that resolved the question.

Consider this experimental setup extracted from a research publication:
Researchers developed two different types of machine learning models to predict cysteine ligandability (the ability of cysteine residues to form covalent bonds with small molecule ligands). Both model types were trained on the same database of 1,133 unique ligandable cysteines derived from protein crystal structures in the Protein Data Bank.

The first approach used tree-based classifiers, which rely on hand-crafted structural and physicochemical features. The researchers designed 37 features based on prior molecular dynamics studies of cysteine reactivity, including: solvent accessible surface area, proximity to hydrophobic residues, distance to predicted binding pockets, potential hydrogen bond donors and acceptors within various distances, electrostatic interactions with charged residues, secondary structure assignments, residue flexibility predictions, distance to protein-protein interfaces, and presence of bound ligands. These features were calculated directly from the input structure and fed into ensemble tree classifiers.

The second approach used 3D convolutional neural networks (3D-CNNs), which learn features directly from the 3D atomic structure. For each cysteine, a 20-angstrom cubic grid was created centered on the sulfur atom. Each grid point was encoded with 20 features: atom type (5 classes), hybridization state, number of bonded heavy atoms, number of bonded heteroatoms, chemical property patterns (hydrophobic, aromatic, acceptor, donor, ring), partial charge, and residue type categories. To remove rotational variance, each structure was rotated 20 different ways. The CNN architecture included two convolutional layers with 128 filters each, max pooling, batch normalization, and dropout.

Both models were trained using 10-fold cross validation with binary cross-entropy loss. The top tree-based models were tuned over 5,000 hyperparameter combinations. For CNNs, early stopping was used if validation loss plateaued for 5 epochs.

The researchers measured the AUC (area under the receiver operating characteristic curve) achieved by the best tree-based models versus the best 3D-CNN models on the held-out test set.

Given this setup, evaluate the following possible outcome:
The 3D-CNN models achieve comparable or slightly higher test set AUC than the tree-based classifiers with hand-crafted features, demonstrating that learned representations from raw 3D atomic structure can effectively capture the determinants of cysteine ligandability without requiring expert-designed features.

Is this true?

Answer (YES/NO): YES